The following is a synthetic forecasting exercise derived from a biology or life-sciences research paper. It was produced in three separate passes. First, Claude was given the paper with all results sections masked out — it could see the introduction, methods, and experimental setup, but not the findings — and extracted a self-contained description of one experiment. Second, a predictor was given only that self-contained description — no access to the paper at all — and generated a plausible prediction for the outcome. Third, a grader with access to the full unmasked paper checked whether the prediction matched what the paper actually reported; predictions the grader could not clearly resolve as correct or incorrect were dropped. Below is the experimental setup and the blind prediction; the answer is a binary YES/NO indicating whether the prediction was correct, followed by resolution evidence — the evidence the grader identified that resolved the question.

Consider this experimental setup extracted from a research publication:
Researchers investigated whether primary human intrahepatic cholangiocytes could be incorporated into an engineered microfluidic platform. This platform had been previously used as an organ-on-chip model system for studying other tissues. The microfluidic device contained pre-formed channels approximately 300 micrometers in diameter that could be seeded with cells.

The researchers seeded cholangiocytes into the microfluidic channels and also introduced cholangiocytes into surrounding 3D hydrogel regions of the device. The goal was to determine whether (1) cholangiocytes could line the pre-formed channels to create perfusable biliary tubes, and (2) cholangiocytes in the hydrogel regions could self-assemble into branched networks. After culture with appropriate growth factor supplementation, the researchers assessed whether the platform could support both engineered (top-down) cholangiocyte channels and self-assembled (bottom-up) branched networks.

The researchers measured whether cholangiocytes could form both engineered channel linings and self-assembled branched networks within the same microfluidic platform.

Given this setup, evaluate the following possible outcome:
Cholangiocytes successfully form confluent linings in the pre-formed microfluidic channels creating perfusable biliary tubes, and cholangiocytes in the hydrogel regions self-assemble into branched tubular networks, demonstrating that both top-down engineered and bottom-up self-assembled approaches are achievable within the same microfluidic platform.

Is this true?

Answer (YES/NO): YES